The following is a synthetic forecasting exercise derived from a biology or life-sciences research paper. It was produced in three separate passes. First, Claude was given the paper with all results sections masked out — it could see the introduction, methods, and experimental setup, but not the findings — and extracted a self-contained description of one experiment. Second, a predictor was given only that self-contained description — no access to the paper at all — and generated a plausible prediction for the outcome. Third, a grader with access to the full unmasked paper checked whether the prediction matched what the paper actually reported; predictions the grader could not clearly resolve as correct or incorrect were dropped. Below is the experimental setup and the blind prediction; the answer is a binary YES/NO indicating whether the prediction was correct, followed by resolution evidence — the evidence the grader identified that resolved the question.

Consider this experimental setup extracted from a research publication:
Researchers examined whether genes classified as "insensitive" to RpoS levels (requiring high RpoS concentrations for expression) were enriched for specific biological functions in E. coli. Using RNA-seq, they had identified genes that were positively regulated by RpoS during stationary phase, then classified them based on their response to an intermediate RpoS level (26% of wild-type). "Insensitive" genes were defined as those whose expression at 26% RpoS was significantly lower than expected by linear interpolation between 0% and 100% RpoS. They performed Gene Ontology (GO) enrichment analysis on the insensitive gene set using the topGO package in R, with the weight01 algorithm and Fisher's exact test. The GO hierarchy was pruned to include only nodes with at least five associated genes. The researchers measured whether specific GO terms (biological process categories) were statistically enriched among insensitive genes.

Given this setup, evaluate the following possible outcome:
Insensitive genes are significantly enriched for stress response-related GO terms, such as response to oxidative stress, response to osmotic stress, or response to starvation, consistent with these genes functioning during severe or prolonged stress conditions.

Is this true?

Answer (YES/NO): NO